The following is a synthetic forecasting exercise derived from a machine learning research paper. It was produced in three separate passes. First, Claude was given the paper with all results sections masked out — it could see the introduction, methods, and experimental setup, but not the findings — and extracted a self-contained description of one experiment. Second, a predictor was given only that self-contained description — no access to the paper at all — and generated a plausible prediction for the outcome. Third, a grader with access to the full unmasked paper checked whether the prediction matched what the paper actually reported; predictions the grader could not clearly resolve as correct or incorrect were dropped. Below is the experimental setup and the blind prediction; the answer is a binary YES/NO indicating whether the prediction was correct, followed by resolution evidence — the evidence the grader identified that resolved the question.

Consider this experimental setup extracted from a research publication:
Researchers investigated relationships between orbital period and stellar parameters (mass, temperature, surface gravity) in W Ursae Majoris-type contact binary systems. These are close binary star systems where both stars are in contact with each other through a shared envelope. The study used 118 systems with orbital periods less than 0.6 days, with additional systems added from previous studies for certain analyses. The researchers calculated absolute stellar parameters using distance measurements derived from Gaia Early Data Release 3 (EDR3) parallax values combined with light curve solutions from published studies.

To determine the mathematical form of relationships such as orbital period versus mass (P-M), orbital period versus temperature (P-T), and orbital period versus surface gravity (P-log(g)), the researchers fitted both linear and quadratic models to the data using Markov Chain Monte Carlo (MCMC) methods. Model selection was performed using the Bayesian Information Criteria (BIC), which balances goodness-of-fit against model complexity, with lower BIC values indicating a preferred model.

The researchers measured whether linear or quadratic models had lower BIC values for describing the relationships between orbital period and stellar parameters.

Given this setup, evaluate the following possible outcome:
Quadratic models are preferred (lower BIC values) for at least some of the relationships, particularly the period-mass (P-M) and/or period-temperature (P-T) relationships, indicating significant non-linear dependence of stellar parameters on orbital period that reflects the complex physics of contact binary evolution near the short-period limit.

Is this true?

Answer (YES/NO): NO